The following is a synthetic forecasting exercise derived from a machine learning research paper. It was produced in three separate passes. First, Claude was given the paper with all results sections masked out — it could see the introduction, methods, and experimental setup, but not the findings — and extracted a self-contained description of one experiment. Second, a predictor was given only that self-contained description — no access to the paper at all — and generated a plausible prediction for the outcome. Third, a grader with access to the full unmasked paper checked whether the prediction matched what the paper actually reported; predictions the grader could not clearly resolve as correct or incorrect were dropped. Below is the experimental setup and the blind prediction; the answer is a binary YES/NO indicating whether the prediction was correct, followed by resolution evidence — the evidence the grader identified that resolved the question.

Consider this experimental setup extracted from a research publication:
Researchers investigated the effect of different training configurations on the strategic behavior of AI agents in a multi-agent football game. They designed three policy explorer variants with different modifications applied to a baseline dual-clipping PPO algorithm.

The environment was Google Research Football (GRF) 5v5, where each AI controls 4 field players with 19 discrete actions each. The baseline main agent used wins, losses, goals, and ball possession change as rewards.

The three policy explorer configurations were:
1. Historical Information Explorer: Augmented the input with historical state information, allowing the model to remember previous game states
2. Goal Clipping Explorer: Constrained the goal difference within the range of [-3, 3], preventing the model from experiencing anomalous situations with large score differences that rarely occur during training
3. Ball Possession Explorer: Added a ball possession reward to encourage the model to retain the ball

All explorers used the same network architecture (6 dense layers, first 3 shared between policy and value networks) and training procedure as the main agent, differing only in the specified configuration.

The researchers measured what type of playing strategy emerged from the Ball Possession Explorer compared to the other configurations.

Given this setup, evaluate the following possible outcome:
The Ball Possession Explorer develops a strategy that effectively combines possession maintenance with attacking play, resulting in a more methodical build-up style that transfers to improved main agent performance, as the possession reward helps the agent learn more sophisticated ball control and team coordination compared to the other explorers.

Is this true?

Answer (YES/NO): NO